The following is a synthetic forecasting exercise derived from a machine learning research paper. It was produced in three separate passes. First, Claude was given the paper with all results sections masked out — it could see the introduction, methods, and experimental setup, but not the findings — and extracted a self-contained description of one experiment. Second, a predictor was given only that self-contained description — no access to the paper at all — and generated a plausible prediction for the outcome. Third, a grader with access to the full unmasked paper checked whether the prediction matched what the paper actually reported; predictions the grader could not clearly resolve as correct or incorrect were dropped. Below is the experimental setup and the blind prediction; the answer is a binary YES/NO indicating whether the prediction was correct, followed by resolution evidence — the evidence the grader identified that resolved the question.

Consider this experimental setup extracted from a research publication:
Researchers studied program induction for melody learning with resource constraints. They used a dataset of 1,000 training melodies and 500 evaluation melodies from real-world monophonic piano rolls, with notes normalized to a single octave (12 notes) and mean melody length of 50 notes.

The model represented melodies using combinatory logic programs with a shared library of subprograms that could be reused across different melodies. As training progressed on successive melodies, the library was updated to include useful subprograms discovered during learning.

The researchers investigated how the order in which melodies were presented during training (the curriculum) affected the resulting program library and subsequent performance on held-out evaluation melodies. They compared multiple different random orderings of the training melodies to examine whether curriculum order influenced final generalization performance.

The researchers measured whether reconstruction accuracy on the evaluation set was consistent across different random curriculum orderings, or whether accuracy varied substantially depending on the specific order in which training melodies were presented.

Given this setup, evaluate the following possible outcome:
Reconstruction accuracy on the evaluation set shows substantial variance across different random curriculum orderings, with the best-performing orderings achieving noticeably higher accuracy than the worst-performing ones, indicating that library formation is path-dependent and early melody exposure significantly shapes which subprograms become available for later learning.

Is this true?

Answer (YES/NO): YES